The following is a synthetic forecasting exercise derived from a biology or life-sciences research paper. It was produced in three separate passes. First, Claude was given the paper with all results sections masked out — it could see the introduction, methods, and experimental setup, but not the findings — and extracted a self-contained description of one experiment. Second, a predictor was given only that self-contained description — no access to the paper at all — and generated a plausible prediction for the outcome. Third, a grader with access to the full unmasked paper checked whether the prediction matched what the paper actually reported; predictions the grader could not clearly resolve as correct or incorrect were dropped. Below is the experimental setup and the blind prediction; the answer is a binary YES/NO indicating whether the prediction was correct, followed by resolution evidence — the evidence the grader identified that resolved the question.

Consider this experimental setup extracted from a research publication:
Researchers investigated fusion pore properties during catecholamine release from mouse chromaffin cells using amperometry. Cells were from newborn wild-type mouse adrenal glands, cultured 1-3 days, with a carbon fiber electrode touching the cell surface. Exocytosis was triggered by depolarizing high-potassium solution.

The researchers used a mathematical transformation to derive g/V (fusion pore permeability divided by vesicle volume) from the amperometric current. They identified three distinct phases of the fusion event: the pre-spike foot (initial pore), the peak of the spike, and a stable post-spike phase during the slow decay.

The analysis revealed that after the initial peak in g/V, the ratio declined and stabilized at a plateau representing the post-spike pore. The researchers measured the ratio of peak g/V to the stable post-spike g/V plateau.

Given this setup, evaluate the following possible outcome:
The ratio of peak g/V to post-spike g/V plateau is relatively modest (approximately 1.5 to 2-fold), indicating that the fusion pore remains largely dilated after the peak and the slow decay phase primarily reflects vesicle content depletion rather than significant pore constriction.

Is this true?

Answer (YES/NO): NO